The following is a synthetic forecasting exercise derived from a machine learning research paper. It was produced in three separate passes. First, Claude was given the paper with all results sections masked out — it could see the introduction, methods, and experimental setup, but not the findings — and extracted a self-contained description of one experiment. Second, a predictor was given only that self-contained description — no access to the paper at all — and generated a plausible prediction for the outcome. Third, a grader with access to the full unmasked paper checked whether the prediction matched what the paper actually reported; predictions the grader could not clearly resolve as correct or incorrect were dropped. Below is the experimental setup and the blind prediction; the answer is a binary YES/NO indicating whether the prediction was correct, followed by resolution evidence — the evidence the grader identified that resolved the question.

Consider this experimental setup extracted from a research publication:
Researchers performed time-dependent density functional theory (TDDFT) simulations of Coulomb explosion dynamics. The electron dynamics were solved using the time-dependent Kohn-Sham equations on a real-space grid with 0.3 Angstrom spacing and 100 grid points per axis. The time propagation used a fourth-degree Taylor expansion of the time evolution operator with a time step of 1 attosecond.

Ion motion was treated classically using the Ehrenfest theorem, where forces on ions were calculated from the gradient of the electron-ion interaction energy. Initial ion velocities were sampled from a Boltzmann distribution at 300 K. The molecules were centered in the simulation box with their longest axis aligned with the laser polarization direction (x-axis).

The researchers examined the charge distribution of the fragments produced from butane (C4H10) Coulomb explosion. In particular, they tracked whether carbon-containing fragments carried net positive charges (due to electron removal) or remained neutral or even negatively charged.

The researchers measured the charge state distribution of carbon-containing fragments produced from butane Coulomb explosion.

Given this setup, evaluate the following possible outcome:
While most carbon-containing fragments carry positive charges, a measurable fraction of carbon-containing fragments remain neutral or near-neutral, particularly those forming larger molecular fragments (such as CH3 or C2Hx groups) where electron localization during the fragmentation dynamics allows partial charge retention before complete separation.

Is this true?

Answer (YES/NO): NO